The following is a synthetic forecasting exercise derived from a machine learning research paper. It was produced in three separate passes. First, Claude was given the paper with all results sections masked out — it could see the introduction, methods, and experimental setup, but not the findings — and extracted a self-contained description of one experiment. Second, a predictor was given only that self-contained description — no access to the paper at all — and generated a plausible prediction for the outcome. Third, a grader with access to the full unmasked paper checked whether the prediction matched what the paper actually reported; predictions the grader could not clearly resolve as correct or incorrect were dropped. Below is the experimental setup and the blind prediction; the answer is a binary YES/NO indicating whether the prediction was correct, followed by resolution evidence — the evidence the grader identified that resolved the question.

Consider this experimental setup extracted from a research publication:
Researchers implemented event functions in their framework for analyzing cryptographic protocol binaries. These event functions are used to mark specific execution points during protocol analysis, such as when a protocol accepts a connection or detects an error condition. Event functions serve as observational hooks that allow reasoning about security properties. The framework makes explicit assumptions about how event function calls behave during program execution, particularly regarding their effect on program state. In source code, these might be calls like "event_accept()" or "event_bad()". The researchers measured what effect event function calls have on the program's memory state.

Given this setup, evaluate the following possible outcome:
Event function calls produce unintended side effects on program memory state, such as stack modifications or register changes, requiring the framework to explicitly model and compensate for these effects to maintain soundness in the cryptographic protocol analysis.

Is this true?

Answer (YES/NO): NO